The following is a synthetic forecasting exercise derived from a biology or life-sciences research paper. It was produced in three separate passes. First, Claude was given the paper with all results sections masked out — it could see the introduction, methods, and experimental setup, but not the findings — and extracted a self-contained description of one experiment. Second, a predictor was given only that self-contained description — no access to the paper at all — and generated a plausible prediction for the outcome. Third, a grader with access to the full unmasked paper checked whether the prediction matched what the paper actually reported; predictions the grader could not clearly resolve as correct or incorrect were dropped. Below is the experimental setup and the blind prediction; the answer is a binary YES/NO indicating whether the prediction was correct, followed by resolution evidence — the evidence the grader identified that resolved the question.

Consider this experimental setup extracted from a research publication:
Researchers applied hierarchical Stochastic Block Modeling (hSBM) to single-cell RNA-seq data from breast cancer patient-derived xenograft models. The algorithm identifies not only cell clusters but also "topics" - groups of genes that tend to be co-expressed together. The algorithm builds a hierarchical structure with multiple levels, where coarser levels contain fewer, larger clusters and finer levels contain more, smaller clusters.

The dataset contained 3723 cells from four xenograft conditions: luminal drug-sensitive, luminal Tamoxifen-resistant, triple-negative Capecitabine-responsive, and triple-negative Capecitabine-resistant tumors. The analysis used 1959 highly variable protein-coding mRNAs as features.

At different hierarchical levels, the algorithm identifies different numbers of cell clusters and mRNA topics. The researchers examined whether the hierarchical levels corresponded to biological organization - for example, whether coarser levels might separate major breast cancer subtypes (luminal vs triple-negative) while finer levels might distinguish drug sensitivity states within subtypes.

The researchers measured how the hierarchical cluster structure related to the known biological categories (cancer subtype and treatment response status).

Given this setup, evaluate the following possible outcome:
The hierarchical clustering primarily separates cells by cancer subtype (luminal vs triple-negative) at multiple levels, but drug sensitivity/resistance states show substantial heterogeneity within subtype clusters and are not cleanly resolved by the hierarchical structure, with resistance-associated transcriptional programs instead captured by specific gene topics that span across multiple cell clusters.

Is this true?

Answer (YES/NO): NO